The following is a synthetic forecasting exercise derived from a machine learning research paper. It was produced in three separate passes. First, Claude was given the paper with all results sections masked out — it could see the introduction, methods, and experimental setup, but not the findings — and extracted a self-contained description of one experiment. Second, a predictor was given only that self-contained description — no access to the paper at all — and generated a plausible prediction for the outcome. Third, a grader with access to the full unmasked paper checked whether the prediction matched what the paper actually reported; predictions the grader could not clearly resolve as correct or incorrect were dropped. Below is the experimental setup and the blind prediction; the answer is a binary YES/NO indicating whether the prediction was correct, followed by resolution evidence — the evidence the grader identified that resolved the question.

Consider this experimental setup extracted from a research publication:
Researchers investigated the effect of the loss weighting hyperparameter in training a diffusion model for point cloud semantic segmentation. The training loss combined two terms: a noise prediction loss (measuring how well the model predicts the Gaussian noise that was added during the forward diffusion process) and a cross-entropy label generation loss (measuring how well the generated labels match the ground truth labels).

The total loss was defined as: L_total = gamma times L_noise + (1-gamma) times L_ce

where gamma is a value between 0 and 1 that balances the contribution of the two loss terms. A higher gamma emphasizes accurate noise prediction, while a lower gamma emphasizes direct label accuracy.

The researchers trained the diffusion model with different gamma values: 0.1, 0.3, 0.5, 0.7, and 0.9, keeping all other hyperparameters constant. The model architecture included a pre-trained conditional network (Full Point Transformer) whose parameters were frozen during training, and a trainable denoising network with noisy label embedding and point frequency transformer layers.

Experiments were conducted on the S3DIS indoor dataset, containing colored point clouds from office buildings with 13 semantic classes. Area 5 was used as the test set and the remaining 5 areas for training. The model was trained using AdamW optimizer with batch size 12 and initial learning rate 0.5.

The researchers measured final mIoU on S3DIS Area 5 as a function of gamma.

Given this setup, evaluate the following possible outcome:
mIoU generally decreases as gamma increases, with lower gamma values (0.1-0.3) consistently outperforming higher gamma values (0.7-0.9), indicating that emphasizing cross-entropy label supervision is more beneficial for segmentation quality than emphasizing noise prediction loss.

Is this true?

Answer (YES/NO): NO